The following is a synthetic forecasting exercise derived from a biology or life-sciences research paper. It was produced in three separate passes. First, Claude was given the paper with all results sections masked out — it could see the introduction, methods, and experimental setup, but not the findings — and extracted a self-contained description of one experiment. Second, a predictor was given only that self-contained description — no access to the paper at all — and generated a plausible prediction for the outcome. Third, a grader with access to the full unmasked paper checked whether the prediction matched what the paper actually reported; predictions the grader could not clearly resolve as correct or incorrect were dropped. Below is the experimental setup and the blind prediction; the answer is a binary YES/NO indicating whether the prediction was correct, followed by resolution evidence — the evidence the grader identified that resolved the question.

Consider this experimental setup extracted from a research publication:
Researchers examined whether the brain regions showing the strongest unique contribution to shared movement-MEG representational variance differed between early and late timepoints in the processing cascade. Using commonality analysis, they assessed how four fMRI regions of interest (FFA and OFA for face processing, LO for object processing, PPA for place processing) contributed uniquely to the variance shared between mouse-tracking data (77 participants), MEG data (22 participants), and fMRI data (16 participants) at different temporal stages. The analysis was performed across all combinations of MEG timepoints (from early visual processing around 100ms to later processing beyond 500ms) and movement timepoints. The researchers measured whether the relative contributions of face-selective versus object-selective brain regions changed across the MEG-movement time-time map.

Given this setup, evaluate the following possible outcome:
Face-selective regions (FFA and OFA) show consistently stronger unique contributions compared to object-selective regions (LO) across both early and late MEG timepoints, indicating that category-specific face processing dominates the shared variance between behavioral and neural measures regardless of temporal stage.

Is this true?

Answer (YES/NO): NO